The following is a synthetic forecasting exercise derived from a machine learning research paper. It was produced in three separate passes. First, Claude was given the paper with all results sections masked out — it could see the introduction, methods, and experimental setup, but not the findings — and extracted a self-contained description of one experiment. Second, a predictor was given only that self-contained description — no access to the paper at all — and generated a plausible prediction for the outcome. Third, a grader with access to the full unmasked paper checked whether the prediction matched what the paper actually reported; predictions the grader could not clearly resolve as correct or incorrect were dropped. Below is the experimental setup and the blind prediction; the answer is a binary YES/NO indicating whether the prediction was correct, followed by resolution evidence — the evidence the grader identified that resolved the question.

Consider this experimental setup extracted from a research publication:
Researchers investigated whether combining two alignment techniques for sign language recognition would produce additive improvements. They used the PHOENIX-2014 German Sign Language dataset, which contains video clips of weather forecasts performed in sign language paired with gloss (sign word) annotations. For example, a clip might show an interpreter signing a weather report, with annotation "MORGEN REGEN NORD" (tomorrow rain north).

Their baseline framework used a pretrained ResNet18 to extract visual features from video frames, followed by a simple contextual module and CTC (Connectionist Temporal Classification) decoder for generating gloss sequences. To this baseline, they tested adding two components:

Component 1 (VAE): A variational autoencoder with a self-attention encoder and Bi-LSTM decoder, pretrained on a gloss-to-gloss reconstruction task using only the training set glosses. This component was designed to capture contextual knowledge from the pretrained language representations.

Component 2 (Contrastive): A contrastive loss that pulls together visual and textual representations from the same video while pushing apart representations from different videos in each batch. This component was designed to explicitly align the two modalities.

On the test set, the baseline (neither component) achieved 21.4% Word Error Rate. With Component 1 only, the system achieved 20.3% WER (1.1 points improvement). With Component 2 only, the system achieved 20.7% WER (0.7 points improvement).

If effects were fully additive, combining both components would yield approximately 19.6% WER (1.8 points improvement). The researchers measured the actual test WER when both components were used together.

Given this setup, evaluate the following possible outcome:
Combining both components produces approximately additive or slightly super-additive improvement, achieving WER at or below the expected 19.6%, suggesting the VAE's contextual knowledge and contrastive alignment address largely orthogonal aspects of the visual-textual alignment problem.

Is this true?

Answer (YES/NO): NO